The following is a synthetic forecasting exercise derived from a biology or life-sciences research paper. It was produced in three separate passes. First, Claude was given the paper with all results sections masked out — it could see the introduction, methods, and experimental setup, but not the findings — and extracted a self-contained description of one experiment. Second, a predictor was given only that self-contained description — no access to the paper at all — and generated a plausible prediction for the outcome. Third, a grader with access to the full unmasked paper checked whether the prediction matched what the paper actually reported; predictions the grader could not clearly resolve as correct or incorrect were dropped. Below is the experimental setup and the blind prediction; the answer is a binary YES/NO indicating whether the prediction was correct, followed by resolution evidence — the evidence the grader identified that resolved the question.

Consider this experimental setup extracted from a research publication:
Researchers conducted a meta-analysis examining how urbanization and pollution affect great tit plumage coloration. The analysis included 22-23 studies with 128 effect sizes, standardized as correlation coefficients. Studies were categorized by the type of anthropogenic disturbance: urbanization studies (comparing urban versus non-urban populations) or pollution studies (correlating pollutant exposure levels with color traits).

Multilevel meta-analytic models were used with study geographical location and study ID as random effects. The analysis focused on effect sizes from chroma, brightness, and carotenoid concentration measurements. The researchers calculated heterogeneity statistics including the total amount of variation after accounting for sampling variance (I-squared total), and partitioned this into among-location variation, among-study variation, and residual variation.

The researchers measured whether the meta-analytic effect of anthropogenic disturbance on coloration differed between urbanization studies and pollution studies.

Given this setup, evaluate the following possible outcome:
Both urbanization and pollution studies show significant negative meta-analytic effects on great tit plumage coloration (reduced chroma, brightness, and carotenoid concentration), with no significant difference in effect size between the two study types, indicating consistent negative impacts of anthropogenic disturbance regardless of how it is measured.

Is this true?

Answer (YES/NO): NO